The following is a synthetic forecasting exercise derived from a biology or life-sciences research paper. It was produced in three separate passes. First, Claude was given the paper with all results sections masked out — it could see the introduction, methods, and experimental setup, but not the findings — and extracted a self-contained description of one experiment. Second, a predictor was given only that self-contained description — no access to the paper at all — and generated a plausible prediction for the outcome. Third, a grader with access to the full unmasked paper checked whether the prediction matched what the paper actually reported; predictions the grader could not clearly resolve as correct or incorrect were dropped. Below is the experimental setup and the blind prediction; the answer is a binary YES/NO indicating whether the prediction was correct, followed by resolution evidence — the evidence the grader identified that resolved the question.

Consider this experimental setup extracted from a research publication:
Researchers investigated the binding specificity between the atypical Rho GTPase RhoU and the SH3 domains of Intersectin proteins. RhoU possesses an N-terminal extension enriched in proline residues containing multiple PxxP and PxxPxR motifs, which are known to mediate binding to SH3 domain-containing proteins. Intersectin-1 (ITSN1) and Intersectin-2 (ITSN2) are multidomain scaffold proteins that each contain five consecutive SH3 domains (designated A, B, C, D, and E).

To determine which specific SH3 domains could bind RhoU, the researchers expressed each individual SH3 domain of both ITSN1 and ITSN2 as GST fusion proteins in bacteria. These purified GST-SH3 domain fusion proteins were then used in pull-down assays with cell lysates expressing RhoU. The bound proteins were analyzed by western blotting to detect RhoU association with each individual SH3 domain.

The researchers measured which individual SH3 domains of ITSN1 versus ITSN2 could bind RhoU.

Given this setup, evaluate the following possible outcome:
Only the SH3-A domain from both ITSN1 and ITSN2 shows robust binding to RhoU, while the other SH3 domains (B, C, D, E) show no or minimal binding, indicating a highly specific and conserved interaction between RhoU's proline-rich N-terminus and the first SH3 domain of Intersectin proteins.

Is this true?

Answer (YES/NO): NO